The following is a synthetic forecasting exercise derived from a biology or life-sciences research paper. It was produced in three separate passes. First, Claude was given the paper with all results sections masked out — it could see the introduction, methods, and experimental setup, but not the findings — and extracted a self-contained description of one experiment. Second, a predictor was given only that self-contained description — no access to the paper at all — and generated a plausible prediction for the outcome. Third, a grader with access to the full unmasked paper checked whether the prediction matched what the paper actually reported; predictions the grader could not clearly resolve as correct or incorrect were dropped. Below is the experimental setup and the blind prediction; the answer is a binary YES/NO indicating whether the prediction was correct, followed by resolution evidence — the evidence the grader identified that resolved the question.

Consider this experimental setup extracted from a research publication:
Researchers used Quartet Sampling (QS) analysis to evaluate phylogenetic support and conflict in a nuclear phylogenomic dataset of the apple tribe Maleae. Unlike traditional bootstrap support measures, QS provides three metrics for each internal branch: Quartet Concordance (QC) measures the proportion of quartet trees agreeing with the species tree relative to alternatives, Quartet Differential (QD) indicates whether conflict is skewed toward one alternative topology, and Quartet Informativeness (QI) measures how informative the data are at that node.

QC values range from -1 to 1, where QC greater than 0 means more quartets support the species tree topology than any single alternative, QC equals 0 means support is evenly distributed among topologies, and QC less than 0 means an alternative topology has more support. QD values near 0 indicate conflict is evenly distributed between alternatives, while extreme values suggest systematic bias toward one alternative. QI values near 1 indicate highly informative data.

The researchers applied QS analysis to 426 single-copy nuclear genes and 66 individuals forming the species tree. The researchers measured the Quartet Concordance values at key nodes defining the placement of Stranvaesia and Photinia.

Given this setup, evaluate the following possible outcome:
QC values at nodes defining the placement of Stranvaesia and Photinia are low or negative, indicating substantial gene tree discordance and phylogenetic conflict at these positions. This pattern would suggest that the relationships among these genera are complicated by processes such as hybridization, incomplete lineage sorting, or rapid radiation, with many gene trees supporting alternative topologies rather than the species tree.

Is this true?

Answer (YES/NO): NO